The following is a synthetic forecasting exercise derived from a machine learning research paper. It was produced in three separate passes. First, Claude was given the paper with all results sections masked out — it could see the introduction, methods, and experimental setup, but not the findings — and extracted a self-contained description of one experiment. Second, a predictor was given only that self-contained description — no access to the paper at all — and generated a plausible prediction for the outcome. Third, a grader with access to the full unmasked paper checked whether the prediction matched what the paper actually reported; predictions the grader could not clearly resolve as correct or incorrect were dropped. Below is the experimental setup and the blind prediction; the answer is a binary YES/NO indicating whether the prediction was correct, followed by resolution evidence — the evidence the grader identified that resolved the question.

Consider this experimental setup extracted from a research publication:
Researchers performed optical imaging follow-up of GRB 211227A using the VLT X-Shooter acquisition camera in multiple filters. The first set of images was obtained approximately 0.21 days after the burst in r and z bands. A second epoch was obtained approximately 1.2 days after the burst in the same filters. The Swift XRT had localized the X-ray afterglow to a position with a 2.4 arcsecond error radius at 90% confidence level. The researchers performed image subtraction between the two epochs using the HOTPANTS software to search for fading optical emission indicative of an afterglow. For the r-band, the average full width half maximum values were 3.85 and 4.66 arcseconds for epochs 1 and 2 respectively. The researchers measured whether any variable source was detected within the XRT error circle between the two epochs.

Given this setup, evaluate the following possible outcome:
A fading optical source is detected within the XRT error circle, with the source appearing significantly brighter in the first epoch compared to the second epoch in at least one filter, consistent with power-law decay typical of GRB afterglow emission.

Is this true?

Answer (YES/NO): NO